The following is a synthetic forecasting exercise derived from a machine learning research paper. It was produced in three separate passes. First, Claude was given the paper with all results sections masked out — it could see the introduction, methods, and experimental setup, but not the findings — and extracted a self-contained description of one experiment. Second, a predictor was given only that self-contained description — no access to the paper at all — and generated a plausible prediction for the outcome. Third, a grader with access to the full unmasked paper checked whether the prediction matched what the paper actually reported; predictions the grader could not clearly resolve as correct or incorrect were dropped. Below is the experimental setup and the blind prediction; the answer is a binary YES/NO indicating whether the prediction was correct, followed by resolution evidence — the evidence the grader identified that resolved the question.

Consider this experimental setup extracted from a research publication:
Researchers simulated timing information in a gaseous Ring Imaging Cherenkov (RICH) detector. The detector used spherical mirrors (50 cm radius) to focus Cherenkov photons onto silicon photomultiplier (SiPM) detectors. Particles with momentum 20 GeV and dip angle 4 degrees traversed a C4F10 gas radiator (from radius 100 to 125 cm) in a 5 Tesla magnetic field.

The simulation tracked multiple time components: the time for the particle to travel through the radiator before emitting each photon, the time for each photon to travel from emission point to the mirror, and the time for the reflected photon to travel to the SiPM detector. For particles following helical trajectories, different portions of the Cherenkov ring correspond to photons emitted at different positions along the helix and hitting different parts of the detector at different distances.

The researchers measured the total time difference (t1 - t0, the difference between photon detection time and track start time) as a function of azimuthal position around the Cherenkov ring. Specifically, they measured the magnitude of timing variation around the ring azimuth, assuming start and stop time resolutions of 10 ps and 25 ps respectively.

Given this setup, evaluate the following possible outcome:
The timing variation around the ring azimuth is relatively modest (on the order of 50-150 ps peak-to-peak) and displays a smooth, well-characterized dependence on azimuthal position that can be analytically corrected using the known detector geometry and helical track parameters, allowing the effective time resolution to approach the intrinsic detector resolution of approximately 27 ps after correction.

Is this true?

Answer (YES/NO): NO